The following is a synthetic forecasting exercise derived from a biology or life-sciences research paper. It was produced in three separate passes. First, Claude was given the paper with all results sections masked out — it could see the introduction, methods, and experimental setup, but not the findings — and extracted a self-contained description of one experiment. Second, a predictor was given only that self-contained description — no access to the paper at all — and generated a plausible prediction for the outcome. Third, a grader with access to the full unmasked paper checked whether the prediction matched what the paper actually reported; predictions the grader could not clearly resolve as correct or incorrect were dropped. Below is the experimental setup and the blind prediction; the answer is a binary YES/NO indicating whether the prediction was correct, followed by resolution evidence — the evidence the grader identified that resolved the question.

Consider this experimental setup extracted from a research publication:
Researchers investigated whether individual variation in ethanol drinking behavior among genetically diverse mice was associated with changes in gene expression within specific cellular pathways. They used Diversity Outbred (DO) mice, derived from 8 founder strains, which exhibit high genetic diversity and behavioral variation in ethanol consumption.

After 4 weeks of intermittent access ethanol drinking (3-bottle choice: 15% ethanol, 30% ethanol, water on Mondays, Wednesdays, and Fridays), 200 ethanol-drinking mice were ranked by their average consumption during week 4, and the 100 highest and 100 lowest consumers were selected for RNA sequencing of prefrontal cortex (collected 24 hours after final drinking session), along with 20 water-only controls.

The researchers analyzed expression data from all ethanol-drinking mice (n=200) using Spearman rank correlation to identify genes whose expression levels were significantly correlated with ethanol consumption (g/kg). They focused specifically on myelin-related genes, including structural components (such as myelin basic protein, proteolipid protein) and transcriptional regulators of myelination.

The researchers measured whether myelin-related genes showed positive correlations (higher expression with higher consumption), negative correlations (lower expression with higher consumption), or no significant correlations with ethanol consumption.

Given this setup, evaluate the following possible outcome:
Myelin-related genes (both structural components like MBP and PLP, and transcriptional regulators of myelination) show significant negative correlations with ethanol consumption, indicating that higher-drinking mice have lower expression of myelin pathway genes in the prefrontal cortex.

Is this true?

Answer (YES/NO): NO